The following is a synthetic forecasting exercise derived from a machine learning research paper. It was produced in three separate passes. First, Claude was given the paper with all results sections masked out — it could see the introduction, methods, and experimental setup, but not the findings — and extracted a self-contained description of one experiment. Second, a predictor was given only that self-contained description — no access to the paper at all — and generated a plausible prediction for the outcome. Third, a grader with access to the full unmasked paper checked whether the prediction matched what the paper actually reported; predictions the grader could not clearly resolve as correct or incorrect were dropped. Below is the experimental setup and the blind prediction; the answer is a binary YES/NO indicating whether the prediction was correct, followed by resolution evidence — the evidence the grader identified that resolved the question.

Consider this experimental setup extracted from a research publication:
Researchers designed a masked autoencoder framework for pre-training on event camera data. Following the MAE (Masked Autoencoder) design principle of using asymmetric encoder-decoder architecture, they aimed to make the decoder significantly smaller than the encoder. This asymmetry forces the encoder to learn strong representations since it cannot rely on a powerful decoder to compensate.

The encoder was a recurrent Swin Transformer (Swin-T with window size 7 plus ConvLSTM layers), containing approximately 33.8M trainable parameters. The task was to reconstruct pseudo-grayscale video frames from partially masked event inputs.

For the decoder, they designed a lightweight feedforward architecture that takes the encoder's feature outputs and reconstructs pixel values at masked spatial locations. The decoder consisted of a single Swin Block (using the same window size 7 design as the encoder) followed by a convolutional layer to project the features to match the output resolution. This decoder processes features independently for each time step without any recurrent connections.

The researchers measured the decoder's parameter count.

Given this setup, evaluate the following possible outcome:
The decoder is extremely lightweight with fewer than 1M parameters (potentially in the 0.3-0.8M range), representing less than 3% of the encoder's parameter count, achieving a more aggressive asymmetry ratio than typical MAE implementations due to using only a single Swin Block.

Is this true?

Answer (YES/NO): NO